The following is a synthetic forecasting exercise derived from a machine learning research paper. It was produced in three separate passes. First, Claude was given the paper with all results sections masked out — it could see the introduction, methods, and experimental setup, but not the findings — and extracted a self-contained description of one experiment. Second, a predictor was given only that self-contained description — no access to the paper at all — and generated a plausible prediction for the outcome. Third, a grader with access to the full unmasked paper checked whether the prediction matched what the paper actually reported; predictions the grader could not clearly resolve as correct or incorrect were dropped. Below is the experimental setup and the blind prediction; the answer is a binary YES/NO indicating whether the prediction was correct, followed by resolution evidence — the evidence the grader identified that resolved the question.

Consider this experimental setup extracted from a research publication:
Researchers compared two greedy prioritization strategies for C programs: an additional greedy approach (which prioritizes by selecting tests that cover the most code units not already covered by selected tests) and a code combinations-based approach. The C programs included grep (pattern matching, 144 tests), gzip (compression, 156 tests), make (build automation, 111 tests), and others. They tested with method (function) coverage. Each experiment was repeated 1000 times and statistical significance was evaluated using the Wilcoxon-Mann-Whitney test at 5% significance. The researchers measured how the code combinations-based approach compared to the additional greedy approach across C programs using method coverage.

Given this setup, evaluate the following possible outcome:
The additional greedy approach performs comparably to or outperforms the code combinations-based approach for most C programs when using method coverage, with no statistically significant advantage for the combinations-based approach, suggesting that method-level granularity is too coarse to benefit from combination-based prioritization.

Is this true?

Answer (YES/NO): NO